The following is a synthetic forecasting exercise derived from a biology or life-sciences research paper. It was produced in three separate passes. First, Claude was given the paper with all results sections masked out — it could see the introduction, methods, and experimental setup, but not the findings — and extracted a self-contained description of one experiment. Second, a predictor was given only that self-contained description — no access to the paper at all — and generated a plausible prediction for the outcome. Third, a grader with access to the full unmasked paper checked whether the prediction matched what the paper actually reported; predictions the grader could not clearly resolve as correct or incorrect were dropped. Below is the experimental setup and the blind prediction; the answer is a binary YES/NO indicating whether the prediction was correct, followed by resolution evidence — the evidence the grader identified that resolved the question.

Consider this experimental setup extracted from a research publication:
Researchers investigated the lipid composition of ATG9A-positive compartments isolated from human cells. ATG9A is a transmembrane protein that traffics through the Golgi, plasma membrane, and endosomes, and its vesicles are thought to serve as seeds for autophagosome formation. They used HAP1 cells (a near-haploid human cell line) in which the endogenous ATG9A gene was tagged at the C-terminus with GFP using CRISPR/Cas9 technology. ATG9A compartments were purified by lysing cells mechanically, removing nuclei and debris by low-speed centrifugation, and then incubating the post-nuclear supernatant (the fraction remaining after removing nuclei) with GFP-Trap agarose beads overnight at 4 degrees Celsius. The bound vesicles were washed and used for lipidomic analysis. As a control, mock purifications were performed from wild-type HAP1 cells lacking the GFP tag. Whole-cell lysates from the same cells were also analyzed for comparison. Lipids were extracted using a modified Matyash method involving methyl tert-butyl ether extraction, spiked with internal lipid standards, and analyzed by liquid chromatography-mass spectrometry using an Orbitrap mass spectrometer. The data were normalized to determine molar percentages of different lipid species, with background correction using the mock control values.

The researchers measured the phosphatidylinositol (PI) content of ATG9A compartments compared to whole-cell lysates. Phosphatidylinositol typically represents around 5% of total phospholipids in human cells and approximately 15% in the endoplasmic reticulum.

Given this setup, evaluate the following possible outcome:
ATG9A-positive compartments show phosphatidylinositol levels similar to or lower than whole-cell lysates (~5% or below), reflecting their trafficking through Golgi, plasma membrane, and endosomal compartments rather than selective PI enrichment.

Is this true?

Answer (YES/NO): YES